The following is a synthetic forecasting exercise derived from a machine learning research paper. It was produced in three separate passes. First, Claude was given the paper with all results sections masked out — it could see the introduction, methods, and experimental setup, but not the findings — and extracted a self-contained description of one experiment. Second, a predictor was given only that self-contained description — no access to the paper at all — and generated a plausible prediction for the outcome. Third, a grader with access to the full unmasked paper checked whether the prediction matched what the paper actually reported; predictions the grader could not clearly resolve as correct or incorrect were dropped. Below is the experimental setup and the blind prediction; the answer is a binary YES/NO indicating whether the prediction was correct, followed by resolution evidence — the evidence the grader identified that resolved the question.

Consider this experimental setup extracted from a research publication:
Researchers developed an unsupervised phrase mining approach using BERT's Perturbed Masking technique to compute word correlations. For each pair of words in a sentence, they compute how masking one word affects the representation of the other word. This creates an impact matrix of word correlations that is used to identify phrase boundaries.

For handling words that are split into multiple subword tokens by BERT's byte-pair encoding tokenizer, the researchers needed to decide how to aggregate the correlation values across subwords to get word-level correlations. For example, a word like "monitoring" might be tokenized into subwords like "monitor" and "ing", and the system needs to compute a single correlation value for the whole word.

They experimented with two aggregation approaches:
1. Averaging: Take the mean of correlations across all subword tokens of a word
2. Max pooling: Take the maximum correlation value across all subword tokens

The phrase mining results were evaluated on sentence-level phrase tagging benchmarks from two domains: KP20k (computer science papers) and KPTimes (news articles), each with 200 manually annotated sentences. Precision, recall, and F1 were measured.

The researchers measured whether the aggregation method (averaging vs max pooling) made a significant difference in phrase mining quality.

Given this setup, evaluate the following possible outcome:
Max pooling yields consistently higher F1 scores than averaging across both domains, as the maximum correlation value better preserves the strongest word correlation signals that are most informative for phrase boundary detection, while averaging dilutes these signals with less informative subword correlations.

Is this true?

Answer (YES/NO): NO